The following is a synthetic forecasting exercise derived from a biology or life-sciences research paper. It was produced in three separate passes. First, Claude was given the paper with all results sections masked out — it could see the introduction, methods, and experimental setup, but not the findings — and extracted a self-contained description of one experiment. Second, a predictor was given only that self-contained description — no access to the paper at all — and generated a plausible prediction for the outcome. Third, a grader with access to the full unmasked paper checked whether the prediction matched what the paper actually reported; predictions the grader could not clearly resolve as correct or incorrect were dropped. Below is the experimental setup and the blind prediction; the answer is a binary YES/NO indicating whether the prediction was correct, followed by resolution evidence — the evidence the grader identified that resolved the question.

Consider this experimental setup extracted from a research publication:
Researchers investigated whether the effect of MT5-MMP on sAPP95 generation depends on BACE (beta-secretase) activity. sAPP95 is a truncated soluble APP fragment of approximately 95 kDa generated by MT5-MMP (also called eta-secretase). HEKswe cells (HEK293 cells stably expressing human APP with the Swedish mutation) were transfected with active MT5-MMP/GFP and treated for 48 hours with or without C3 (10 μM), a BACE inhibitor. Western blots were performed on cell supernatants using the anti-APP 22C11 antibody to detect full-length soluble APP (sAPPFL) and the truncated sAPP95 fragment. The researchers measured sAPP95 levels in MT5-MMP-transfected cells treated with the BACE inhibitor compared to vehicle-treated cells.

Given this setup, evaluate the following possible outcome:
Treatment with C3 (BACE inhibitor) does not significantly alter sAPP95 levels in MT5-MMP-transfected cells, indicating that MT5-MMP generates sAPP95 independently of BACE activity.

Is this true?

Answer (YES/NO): YES